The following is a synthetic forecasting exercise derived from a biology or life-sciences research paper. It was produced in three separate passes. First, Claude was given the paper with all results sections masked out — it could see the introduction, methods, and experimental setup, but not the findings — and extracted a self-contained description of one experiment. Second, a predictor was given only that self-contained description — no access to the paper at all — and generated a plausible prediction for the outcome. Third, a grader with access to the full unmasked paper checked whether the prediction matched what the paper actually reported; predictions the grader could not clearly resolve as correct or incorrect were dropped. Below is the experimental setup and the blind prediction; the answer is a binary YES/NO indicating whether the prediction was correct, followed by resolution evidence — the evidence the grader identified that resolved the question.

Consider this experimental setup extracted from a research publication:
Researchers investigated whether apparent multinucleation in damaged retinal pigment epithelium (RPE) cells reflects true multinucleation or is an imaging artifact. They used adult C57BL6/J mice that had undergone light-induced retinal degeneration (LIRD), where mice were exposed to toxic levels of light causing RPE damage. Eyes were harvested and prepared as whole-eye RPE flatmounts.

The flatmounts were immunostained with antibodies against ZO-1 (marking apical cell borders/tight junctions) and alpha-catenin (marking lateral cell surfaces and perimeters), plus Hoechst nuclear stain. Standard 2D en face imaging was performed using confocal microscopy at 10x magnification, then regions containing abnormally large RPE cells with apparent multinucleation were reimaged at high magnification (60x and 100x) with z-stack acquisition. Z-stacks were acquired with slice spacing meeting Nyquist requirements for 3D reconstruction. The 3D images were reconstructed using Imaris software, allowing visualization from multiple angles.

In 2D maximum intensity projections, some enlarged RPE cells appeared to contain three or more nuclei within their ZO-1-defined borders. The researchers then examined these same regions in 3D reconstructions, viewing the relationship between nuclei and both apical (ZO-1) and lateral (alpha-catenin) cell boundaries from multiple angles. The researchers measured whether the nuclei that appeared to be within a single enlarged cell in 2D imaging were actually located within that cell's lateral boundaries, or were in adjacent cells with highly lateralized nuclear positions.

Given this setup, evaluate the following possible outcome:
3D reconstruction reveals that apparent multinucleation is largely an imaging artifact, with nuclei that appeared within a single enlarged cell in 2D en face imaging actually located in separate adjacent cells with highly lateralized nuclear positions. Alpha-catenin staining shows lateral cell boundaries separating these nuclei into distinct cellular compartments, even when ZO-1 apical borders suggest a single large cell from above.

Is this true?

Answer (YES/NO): YES